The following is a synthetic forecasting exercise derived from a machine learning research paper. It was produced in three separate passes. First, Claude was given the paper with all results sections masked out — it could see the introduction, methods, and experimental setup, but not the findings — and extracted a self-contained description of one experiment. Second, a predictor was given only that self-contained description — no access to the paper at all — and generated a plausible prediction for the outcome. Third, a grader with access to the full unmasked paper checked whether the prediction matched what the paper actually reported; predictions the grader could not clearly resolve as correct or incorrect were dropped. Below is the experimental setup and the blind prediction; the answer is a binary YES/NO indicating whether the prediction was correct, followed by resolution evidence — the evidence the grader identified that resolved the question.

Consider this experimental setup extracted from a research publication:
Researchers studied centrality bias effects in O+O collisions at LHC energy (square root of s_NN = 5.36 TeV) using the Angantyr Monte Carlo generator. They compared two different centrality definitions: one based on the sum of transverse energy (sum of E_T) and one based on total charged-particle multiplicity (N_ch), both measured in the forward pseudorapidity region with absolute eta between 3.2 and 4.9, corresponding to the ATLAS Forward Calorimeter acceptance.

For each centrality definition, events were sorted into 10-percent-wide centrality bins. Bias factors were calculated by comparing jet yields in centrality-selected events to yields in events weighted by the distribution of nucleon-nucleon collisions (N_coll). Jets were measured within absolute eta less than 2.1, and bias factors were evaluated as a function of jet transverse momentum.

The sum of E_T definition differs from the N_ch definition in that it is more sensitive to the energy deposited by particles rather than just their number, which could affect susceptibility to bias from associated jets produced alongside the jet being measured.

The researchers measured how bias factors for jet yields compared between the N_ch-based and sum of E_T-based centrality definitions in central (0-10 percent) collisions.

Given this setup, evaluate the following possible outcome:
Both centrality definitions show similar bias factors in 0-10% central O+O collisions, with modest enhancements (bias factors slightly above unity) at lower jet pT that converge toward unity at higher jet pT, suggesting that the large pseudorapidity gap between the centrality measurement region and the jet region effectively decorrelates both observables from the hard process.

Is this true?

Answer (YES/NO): NO